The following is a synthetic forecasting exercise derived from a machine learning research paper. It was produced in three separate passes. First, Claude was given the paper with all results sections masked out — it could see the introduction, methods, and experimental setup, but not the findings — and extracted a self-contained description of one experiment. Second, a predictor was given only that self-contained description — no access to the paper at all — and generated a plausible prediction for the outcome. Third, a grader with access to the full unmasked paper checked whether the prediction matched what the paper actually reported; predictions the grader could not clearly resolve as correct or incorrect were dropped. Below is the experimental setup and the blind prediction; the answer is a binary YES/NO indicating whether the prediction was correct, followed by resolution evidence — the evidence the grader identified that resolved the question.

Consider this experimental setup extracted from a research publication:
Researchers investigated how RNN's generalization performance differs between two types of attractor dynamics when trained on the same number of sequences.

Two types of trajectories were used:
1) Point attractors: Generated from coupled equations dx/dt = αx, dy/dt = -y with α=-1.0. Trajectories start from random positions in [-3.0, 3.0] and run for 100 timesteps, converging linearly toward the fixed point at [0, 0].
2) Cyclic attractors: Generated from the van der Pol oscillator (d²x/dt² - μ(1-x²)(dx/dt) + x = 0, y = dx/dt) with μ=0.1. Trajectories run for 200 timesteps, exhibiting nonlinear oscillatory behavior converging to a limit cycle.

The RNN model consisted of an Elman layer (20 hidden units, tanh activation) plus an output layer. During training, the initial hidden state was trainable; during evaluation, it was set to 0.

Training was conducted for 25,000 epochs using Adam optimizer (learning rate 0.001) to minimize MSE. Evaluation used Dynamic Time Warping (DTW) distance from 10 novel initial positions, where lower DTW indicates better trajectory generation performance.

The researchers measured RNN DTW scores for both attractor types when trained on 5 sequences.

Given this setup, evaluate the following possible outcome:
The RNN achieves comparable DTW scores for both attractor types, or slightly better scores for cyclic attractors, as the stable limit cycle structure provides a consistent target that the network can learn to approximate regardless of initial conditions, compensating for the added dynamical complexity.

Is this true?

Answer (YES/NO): NO